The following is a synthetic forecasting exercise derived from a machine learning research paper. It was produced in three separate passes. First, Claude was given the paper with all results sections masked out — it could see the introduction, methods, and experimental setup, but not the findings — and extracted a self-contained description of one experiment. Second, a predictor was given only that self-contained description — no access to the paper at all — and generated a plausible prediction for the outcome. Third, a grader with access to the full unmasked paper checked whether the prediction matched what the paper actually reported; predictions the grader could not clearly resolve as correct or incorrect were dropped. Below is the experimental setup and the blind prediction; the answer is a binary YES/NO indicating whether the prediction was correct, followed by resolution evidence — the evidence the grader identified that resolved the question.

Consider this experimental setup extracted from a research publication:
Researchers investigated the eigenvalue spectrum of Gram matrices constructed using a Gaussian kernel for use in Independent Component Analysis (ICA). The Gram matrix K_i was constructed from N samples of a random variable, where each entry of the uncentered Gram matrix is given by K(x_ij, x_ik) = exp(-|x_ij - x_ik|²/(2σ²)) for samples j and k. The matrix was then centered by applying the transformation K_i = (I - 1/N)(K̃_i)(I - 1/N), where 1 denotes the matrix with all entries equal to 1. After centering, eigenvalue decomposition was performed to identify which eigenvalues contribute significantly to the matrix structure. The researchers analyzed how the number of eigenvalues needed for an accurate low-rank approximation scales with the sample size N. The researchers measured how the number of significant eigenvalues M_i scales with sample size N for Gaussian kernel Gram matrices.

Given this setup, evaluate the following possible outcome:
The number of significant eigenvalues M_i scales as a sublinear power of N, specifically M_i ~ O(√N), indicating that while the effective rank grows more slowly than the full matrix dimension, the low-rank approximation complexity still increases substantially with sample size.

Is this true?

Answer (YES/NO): NO